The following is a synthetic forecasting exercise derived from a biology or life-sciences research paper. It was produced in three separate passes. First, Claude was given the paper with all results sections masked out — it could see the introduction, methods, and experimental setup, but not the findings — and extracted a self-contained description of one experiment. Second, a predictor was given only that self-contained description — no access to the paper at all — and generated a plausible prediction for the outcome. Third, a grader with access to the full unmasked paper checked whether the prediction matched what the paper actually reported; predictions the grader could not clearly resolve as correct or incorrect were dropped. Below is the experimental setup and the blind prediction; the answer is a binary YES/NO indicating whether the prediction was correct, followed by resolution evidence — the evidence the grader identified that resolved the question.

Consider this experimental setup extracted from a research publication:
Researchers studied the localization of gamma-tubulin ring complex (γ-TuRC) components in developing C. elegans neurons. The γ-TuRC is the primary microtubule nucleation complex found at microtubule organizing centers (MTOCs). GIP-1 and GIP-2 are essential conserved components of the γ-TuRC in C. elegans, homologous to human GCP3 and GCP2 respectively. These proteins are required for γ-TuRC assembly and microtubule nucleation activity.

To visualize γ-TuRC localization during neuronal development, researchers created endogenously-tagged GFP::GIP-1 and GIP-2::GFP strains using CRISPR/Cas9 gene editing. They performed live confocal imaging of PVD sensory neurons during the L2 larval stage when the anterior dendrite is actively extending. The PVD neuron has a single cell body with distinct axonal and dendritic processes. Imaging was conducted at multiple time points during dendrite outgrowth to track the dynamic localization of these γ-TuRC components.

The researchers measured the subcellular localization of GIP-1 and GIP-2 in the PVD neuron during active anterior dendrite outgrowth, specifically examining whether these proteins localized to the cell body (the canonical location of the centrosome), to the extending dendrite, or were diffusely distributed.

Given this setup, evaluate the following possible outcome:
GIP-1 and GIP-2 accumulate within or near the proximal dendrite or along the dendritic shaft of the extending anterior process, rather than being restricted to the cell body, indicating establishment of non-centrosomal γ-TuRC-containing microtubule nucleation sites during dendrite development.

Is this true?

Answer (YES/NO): NO